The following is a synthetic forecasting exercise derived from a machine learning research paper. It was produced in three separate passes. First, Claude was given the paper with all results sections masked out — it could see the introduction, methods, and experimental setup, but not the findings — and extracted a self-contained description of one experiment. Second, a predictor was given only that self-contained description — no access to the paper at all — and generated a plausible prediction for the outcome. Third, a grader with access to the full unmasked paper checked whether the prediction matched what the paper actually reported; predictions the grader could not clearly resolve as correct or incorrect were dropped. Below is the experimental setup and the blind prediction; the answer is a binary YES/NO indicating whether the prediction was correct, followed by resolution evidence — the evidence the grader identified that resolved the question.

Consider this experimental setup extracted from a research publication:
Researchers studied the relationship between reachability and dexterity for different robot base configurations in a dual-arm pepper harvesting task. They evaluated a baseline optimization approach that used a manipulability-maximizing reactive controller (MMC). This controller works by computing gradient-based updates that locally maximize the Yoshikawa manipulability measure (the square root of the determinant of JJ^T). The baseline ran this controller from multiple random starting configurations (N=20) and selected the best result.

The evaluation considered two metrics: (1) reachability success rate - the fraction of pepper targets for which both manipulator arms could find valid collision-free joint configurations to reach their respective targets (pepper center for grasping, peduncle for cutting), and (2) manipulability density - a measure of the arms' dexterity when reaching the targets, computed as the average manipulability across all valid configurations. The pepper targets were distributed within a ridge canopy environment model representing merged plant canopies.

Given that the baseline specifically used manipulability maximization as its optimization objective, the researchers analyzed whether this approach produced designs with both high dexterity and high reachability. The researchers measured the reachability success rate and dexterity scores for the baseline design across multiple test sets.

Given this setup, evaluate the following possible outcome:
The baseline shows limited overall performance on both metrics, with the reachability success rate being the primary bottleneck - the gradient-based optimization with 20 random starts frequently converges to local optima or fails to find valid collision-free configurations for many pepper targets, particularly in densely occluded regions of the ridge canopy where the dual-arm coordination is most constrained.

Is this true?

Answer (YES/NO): NO